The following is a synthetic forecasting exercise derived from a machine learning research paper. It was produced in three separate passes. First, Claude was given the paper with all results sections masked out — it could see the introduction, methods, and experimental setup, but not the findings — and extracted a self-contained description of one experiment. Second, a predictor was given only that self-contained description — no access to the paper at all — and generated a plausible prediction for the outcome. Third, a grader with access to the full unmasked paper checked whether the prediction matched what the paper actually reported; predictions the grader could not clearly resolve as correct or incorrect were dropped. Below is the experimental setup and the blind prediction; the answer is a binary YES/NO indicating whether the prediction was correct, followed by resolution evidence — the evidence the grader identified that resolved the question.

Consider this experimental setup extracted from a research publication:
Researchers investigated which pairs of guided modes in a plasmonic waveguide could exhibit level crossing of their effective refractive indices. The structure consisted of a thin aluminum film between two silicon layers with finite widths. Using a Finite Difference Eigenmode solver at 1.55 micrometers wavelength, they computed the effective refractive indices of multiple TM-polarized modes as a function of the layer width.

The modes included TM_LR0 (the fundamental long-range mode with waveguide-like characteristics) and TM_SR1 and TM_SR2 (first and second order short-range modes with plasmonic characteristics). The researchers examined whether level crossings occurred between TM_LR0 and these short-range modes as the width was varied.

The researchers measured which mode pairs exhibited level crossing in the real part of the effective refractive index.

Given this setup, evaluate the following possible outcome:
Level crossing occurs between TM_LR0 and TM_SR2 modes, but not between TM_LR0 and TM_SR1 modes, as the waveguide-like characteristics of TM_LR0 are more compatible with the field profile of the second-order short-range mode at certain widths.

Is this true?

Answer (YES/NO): NO